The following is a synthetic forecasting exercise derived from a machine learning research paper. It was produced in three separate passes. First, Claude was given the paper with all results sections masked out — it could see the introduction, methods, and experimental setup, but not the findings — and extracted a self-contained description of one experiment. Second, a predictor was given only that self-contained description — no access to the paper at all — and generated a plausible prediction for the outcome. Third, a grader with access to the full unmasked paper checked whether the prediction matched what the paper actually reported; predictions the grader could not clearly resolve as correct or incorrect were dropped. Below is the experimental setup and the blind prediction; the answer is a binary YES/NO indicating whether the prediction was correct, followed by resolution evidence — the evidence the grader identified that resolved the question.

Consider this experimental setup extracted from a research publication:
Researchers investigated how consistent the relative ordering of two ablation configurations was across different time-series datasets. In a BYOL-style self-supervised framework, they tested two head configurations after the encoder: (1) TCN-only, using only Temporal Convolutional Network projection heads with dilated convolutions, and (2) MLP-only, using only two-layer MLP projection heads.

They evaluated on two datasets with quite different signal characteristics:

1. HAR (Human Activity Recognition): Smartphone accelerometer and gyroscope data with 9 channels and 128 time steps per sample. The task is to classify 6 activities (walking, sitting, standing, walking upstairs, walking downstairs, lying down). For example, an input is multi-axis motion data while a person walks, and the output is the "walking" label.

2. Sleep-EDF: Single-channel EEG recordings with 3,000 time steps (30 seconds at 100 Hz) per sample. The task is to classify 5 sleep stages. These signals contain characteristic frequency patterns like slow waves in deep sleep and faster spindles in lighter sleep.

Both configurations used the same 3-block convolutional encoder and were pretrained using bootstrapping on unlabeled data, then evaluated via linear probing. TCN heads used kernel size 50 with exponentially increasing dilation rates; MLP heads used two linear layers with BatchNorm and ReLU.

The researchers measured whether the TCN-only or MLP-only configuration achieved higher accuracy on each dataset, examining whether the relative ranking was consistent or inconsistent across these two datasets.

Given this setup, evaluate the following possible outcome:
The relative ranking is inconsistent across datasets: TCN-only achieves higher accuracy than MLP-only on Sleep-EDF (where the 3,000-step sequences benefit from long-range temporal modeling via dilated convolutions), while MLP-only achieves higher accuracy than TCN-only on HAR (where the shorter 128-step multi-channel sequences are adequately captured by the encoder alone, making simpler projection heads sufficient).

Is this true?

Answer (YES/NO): NO